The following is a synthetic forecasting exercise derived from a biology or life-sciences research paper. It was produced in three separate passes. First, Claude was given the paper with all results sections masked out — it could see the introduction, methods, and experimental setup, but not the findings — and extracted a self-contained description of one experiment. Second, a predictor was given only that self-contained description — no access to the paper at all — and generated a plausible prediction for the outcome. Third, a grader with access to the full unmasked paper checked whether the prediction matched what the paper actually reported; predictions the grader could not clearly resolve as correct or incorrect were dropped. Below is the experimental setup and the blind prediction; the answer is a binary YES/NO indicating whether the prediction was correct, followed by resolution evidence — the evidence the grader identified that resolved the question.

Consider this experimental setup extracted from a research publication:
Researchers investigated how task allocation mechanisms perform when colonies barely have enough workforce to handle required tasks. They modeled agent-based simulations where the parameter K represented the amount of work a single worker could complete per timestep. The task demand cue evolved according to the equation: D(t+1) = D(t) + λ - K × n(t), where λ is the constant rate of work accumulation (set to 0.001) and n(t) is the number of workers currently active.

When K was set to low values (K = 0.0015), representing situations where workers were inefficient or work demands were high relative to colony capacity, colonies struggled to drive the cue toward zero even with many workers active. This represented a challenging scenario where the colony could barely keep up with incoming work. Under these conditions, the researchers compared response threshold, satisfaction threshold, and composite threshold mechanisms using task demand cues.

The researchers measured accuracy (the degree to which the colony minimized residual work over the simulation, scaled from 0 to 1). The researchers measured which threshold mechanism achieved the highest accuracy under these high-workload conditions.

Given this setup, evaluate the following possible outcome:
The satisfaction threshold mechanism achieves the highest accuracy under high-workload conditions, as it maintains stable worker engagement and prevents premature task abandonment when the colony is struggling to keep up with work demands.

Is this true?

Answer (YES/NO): NO